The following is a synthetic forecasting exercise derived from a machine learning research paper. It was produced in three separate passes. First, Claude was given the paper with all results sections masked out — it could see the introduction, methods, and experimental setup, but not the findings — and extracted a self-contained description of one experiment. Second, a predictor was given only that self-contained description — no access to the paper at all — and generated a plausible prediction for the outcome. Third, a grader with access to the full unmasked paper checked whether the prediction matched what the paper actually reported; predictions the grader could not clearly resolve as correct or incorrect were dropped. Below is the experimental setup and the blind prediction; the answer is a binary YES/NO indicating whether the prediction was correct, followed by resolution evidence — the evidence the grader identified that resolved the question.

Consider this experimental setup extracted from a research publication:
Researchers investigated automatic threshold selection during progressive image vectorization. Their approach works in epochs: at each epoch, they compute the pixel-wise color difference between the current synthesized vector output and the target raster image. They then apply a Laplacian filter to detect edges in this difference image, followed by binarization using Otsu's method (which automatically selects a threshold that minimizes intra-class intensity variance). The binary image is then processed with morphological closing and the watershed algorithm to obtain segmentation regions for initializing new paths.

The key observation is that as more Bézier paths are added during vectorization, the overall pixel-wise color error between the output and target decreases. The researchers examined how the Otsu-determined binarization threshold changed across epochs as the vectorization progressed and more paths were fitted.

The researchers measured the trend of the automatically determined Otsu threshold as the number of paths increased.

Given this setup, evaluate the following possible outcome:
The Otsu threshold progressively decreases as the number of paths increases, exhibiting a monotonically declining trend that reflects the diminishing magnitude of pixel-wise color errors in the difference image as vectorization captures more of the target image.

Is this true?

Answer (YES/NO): YES